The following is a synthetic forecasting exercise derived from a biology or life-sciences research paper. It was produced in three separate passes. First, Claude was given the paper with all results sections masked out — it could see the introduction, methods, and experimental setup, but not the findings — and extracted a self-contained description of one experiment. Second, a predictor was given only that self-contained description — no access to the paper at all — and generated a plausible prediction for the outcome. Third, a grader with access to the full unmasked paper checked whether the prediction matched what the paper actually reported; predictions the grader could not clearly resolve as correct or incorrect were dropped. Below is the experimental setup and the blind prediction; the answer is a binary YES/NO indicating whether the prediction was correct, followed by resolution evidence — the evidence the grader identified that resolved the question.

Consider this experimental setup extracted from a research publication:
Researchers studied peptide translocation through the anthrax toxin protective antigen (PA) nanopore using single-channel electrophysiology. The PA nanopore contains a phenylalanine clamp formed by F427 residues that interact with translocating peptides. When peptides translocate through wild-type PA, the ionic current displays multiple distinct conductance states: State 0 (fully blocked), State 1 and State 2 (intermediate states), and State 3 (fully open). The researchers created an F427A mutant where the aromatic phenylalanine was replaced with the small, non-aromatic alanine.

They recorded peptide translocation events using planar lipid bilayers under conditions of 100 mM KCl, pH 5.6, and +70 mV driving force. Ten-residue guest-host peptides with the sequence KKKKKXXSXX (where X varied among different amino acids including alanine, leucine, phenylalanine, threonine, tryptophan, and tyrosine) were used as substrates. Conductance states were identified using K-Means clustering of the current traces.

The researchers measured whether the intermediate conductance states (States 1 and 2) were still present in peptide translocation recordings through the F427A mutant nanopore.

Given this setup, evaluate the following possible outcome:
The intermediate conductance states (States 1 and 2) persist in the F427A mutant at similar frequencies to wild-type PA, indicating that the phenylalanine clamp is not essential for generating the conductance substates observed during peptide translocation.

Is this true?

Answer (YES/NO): NO